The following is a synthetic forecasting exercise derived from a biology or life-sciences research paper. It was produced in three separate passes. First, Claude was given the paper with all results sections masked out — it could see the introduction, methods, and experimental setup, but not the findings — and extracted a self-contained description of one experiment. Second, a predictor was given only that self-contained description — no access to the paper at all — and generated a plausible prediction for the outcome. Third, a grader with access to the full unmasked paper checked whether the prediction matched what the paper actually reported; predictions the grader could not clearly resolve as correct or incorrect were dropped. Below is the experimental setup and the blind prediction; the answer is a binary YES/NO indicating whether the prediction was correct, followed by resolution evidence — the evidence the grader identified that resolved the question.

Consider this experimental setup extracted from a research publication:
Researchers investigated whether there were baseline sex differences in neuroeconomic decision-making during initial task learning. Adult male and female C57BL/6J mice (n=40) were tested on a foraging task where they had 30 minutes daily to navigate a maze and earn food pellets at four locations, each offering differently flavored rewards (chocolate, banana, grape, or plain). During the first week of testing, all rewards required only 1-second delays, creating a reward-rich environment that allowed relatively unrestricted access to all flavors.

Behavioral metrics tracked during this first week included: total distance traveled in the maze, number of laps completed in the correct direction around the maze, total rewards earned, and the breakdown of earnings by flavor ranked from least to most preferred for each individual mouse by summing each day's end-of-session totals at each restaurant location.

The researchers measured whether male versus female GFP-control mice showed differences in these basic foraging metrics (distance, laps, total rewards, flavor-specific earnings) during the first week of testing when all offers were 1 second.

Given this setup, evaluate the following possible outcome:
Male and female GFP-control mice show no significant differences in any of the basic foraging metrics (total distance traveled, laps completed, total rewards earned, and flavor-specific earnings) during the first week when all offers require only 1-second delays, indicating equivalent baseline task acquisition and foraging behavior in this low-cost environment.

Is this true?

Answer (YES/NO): YES